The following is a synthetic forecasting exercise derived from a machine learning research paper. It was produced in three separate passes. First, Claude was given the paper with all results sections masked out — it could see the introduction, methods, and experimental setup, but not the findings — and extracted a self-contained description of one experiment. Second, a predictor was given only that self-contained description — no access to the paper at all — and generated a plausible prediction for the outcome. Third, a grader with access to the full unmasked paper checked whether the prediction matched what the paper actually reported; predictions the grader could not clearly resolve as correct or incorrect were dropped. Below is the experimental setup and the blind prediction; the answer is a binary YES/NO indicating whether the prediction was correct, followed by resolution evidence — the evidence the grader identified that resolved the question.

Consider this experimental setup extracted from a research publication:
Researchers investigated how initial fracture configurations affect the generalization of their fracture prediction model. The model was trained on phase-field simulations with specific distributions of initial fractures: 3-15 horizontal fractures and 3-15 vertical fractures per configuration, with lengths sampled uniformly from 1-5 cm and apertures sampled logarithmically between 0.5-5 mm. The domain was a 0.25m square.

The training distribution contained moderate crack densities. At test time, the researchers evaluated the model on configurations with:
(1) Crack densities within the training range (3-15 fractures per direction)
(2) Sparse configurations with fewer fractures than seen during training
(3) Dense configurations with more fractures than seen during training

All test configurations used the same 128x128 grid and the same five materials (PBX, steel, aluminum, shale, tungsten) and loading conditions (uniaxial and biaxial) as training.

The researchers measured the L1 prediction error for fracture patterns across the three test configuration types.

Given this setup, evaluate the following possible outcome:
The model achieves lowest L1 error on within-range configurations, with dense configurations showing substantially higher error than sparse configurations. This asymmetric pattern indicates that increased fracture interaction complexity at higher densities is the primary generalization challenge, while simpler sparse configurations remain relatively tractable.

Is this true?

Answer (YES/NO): NO